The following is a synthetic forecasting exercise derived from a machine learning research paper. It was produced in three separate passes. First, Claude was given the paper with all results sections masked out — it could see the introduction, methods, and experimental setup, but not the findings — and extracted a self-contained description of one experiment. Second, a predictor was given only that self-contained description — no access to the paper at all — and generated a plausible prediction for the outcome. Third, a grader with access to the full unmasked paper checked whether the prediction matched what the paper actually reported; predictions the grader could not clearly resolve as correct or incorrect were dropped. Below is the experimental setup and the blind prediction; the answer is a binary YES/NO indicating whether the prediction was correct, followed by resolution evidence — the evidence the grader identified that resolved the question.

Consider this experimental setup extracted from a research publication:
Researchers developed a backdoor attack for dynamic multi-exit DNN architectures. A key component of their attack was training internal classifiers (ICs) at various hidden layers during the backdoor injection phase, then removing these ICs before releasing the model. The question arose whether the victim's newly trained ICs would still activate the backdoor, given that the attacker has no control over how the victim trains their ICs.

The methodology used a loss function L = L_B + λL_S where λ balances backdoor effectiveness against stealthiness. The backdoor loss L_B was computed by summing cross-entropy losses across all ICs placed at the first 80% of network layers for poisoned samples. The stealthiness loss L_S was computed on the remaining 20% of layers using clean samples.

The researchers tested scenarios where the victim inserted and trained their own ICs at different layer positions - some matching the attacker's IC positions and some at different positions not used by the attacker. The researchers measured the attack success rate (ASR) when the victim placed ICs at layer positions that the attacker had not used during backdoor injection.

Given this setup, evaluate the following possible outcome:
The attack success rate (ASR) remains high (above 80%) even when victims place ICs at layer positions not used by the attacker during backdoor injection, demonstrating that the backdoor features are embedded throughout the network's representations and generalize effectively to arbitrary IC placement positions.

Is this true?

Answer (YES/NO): NO